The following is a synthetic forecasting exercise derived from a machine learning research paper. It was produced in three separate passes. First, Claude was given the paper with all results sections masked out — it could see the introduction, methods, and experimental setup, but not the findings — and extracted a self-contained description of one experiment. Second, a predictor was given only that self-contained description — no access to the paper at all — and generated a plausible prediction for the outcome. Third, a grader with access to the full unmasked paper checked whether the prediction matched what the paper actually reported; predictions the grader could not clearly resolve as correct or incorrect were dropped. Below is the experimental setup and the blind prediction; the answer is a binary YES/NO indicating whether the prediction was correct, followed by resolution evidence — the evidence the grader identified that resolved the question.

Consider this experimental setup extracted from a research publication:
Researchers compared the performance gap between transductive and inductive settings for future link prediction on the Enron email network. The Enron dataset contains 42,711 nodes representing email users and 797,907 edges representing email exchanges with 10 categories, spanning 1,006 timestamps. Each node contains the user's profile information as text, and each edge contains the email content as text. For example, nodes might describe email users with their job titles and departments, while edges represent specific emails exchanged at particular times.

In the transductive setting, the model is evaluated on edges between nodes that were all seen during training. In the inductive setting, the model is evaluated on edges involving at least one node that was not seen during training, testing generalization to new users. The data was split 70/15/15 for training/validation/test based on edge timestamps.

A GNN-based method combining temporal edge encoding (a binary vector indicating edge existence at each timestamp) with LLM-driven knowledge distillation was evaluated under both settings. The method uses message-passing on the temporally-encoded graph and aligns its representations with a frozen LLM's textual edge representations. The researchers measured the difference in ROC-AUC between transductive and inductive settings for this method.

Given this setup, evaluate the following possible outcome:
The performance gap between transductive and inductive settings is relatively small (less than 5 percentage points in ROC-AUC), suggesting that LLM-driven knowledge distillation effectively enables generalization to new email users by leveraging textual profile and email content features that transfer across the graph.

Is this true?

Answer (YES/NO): NO